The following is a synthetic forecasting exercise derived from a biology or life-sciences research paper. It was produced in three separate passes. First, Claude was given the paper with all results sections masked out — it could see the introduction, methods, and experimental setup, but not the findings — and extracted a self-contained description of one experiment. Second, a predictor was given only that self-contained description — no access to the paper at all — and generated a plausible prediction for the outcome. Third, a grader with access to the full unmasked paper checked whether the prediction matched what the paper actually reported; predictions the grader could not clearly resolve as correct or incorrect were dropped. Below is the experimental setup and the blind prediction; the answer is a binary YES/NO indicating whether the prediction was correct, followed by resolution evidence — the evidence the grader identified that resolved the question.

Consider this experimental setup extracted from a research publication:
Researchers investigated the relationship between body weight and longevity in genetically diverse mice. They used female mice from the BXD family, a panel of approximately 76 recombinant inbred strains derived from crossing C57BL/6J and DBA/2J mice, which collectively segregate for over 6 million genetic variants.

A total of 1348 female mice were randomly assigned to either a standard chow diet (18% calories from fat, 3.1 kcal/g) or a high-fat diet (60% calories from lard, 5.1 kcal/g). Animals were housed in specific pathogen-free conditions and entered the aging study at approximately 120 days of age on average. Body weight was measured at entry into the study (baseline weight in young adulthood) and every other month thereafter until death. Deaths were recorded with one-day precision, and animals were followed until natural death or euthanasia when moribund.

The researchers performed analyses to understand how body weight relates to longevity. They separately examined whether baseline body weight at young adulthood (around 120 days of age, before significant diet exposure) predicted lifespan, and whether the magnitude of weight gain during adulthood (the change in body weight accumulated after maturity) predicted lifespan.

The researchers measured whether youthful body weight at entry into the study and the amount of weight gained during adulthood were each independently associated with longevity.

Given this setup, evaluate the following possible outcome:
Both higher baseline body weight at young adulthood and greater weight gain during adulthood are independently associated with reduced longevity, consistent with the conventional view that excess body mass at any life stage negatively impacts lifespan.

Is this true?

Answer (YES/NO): NO